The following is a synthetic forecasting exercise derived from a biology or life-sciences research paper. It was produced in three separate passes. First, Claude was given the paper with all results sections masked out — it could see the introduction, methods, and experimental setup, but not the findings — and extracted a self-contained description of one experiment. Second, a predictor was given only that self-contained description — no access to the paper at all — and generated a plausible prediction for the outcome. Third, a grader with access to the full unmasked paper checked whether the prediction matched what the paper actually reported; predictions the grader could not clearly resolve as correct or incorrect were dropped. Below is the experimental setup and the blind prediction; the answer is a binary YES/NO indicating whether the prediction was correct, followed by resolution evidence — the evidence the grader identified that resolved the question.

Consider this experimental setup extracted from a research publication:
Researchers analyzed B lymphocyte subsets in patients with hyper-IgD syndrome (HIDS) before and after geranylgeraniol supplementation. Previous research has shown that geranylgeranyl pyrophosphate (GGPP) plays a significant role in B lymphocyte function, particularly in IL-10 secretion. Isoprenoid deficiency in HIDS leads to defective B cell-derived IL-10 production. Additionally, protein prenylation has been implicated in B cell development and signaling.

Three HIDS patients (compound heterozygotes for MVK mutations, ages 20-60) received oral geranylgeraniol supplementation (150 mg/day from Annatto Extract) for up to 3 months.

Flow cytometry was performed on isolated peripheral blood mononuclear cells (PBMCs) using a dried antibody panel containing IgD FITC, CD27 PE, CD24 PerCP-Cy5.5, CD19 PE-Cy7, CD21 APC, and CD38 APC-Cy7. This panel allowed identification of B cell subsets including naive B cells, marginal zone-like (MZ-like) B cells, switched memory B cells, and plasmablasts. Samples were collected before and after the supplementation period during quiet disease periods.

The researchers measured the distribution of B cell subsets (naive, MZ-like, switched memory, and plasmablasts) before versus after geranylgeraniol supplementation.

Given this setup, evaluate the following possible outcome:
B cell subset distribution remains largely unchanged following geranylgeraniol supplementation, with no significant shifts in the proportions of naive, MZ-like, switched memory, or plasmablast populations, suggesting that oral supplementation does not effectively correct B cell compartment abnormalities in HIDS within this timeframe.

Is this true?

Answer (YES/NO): NO